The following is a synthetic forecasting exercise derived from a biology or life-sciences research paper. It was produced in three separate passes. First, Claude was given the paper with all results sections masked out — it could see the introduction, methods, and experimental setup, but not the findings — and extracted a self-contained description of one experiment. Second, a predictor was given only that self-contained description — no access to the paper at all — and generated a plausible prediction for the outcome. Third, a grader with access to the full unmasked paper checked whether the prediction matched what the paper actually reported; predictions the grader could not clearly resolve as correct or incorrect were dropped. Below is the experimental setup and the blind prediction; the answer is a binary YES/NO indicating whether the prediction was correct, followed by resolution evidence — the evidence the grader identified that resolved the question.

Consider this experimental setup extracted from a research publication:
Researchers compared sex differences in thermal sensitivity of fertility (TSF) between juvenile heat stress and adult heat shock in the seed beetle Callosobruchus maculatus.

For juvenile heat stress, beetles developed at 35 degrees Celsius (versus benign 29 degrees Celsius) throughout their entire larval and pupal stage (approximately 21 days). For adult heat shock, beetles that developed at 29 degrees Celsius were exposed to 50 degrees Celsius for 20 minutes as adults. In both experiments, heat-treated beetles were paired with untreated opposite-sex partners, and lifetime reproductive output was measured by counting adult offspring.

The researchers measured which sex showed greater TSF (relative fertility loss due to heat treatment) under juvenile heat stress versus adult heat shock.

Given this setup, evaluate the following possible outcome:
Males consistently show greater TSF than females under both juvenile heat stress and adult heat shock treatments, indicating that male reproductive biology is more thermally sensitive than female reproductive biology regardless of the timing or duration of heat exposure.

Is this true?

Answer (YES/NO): NO